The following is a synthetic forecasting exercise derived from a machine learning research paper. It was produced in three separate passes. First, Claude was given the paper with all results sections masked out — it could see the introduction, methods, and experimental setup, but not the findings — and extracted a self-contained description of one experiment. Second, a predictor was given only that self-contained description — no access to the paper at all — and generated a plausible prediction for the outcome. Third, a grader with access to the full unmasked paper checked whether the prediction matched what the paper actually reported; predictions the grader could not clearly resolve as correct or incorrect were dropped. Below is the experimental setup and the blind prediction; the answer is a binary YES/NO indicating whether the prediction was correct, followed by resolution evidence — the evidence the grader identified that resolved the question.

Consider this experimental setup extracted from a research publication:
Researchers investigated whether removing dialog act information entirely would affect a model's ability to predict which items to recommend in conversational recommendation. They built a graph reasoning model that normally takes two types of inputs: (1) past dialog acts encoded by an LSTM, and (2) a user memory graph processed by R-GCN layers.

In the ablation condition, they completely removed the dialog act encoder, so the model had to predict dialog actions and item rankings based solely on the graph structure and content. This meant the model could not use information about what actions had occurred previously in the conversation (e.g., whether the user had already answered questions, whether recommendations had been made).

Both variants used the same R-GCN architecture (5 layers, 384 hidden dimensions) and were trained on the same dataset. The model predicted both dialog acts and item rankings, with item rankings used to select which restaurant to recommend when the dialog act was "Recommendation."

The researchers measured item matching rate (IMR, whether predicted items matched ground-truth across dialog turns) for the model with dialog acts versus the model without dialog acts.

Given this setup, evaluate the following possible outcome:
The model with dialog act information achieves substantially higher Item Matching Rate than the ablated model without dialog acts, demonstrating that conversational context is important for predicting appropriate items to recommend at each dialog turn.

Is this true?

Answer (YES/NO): NO